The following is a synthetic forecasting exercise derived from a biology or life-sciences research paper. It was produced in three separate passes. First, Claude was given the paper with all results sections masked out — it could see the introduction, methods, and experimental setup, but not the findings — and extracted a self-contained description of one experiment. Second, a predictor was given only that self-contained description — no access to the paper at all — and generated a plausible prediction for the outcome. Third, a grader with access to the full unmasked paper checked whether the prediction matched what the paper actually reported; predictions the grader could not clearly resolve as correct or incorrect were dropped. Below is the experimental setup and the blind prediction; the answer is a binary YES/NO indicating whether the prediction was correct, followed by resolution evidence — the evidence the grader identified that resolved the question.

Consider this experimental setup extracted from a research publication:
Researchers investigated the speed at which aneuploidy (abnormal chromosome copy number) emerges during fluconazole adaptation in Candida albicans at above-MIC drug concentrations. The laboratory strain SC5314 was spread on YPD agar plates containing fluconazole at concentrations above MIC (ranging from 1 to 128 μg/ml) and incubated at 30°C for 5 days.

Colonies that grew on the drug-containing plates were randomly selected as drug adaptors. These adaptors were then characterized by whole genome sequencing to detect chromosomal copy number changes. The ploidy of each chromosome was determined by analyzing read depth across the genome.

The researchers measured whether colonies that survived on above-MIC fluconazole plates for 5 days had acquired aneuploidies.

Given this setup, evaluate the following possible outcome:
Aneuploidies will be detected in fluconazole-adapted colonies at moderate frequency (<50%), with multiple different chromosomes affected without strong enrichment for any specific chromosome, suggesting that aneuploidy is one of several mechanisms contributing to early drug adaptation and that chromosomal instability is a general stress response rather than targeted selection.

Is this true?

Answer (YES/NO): NO